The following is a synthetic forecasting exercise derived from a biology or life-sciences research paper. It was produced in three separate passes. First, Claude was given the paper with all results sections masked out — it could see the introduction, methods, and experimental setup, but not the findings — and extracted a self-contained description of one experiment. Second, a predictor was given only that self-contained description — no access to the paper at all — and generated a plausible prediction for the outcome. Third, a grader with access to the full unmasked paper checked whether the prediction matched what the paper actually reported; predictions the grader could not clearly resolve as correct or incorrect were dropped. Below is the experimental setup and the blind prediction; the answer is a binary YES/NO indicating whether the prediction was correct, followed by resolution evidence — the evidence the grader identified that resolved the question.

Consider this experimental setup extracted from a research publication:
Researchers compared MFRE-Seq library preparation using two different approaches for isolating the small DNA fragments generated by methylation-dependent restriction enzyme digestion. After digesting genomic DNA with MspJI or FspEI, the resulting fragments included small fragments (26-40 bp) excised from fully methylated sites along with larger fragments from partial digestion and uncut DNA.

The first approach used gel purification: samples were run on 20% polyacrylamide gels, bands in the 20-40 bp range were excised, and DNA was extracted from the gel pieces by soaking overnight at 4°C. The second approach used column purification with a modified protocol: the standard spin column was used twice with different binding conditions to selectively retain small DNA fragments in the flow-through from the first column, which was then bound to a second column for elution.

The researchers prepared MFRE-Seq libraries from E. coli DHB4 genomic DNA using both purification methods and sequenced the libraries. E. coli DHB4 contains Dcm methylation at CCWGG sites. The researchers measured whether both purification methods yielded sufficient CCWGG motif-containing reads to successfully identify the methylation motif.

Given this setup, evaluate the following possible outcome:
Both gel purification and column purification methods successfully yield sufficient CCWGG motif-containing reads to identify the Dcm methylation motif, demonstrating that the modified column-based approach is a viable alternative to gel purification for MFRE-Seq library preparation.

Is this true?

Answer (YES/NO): YES